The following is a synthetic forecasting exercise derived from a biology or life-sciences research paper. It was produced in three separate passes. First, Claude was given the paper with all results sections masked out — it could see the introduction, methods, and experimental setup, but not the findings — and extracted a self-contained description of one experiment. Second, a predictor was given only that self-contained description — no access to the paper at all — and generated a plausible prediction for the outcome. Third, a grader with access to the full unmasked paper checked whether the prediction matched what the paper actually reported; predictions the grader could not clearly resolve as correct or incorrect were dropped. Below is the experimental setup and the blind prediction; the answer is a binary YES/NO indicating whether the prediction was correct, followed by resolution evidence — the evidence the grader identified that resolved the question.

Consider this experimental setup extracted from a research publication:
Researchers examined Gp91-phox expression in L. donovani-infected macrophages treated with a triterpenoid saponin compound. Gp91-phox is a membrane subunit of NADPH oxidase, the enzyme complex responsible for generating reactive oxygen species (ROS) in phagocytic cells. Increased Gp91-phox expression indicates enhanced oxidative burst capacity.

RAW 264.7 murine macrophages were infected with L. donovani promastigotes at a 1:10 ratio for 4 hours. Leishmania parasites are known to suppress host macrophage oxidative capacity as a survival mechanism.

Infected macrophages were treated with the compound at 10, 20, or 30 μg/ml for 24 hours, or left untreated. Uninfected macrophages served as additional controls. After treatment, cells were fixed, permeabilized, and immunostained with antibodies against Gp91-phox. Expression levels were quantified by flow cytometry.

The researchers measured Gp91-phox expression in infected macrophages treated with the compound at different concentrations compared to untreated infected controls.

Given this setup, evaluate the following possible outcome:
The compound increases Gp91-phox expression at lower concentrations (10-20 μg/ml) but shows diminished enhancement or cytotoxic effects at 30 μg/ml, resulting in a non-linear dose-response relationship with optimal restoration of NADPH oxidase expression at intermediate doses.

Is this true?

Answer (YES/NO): NO